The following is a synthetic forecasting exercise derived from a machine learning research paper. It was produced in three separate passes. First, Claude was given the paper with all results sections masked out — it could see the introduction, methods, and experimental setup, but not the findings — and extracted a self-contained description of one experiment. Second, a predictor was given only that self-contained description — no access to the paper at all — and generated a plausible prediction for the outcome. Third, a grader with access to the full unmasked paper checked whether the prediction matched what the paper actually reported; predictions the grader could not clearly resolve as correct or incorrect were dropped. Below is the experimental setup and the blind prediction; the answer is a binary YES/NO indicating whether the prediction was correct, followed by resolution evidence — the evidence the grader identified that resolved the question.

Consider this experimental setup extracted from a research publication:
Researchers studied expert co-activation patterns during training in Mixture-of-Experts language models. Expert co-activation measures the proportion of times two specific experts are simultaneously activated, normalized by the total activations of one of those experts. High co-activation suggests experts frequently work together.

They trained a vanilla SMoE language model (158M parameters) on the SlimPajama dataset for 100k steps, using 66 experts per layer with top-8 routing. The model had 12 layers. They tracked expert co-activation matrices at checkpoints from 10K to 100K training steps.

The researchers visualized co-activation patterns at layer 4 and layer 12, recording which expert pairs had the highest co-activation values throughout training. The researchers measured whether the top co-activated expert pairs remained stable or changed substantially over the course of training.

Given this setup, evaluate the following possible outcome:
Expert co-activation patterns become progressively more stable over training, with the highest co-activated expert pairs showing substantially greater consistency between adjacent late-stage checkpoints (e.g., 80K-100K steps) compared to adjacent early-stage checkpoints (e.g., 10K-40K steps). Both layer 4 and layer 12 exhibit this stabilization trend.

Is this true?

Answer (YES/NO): NO